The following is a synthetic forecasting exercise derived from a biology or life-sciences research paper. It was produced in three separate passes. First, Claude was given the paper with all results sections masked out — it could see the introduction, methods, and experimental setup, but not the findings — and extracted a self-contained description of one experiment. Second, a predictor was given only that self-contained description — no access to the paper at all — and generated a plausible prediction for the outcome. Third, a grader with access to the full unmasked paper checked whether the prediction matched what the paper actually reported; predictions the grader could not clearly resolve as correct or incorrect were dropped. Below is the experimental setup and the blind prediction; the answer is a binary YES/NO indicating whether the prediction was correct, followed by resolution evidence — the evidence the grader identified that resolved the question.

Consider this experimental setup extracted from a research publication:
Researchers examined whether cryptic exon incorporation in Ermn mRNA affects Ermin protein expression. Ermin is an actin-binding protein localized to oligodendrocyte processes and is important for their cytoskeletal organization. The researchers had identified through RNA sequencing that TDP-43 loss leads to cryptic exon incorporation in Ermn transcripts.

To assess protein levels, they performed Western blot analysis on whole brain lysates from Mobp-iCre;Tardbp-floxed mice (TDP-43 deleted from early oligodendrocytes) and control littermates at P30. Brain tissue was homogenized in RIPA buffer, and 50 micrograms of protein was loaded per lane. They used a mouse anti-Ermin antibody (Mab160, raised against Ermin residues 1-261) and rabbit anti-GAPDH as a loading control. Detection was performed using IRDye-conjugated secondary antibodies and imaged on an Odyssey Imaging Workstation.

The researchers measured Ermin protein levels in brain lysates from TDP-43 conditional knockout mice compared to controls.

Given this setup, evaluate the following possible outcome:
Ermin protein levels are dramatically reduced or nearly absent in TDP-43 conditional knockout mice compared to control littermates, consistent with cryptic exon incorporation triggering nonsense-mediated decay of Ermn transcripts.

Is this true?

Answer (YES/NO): NO